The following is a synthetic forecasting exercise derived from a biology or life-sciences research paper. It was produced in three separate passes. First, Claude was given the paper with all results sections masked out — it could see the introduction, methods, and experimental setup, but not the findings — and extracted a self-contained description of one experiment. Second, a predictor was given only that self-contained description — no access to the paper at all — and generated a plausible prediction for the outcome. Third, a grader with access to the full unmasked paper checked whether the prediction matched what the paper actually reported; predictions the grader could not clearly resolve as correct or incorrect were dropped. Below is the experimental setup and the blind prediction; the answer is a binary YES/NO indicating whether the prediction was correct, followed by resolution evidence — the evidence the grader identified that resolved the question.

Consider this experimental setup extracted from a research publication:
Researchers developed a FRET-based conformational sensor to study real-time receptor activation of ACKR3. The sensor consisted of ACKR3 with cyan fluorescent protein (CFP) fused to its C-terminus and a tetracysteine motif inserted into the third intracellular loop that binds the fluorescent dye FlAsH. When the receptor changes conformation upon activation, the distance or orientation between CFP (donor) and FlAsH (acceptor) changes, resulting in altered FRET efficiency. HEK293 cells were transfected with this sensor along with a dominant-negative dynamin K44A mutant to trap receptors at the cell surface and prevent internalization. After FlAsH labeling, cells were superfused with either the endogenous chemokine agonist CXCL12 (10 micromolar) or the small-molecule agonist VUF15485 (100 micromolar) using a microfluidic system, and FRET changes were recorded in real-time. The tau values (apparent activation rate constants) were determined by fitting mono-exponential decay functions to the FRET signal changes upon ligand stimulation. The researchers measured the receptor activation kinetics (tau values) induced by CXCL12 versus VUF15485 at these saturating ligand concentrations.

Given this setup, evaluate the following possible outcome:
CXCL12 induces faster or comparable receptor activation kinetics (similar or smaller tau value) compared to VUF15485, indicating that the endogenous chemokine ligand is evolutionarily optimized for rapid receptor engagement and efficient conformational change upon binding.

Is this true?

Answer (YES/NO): YES